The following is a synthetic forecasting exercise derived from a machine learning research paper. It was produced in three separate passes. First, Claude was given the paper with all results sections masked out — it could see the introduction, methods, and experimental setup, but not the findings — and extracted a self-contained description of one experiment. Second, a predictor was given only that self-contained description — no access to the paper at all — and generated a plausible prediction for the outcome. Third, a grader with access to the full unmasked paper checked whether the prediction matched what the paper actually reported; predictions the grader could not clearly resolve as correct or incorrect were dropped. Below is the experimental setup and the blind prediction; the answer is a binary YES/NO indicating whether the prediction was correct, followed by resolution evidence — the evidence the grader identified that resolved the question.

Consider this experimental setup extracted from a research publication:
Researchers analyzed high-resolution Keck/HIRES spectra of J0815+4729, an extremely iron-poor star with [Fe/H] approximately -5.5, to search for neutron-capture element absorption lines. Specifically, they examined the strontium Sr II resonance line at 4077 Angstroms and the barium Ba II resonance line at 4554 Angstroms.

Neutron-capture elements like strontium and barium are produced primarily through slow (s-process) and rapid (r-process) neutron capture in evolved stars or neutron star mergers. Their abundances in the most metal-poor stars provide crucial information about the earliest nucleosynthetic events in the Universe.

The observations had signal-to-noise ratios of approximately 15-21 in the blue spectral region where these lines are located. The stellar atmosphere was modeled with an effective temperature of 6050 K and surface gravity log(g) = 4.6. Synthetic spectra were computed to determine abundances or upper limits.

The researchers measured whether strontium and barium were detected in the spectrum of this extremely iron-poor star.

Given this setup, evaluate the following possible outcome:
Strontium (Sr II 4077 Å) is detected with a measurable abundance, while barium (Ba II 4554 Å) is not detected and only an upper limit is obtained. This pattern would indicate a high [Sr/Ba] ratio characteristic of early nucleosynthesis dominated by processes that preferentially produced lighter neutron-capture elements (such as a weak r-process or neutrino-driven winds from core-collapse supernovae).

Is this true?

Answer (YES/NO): NO